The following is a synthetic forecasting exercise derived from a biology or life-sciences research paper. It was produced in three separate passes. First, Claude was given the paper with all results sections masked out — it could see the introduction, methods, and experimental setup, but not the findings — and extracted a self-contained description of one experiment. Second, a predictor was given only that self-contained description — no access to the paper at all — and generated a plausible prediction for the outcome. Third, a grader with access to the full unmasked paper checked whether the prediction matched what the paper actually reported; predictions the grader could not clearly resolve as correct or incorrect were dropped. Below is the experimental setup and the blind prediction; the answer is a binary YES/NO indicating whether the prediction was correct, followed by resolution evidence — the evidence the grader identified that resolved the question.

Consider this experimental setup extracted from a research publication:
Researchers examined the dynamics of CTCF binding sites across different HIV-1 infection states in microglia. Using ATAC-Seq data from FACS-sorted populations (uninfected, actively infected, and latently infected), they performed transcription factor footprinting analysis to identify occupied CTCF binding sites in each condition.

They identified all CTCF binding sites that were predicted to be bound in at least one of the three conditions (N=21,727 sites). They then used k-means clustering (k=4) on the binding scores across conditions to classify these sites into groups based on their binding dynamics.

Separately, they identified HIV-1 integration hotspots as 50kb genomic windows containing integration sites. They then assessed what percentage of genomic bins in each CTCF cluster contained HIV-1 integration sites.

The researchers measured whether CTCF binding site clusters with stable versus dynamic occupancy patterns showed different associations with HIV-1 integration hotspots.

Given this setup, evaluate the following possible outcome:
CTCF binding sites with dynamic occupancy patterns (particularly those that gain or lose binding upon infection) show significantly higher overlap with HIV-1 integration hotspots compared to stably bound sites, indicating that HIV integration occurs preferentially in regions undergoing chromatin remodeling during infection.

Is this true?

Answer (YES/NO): NO